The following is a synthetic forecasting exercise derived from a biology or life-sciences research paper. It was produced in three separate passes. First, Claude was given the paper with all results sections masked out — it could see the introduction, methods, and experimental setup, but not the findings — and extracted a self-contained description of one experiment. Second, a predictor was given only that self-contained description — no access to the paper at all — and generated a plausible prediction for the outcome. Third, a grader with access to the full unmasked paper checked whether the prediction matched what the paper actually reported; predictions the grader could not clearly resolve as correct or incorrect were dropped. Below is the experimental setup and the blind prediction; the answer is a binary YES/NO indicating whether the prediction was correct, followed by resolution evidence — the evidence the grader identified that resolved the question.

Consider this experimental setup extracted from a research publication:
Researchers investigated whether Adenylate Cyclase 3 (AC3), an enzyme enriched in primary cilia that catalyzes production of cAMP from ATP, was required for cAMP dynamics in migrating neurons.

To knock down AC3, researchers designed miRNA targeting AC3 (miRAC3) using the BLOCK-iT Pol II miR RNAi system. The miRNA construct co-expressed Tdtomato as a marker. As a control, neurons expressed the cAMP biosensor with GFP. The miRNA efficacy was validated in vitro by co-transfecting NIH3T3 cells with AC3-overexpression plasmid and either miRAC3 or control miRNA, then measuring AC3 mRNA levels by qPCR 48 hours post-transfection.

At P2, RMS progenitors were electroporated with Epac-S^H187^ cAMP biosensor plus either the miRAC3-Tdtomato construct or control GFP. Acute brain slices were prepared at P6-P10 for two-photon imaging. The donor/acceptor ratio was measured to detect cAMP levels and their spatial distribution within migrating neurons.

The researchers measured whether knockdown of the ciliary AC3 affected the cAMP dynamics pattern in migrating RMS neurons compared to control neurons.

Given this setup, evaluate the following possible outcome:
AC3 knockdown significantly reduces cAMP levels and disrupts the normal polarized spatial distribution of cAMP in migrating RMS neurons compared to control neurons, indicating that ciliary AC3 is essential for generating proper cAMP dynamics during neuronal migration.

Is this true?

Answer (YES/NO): YES